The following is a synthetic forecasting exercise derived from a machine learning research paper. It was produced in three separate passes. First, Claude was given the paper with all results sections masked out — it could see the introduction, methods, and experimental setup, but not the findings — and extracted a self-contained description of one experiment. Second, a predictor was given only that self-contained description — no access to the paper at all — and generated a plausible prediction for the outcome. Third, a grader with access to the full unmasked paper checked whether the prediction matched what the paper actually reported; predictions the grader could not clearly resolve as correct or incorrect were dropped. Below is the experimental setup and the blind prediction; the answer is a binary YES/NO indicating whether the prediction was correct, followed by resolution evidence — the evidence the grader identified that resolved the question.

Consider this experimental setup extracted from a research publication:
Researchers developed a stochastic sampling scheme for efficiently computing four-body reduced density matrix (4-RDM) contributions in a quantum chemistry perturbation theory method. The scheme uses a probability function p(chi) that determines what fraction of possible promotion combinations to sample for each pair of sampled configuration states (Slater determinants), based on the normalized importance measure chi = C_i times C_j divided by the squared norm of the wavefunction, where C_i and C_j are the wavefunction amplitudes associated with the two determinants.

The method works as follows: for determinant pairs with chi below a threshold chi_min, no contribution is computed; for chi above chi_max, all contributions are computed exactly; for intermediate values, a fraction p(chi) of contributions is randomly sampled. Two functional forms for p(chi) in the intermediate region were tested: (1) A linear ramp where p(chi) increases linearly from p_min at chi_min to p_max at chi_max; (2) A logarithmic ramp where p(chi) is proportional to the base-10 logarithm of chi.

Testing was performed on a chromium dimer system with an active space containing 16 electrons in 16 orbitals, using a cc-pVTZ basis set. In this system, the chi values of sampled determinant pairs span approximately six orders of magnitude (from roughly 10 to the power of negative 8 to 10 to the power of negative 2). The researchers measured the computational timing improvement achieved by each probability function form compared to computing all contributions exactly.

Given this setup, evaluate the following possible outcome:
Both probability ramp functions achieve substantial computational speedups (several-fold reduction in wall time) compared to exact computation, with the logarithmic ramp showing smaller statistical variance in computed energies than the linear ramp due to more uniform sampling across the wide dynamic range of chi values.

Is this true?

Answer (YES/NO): NO